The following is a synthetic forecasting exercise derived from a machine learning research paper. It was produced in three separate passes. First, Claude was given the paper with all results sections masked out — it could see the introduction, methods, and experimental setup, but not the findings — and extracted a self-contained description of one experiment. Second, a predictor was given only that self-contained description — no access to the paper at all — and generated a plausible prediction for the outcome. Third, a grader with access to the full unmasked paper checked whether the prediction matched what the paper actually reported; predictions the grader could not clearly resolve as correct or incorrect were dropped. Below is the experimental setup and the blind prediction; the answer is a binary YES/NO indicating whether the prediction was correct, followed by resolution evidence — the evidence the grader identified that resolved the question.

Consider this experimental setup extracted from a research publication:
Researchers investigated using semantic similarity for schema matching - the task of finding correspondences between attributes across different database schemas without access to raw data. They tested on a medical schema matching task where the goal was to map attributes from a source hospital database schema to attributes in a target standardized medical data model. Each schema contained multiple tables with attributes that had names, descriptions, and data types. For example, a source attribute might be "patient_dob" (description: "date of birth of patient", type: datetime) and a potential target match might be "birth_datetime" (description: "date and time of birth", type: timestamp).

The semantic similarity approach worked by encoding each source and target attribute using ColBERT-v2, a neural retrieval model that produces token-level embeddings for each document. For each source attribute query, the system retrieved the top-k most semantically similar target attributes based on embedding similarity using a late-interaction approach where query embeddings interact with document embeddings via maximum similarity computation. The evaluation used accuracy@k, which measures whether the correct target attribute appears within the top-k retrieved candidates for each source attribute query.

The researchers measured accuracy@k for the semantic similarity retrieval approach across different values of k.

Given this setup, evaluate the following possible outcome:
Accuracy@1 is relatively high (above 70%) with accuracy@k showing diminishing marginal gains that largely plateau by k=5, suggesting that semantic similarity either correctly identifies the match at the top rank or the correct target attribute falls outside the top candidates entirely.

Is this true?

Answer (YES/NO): NO